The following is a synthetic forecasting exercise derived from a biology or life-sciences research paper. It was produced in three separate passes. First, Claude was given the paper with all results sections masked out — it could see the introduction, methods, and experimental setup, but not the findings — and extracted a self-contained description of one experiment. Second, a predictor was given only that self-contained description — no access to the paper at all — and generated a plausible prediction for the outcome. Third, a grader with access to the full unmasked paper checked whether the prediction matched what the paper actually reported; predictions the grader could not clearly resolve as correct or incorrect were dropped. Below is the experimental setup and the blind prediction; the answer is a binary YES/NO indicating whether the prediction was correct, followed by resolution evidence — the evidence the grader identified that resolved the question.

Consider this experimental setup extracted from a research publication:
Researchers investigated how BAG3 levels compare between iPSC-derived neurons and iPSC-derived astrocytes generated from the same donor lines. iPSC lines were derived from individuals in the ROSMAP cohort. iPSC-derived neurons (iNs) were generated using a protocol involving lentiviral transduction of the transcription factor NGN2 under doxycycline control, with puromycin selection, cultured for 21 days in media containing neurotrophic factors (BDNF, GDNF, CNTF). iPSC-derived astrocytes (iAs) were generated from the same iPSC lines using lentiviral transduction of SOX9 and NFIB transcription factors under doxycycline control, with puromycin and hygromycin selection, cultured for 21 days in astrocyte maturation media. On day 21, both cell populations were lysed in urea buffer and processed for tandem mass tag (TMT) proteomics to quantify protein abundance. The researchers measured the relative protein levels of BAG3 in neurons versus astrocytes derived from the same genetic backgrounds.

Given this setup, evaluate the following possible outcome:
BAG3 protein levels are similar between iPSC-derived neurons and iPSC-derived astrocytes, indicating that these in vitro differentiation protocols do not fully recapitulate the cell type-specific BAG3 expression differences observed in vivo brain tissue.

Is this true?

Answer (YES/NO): NO